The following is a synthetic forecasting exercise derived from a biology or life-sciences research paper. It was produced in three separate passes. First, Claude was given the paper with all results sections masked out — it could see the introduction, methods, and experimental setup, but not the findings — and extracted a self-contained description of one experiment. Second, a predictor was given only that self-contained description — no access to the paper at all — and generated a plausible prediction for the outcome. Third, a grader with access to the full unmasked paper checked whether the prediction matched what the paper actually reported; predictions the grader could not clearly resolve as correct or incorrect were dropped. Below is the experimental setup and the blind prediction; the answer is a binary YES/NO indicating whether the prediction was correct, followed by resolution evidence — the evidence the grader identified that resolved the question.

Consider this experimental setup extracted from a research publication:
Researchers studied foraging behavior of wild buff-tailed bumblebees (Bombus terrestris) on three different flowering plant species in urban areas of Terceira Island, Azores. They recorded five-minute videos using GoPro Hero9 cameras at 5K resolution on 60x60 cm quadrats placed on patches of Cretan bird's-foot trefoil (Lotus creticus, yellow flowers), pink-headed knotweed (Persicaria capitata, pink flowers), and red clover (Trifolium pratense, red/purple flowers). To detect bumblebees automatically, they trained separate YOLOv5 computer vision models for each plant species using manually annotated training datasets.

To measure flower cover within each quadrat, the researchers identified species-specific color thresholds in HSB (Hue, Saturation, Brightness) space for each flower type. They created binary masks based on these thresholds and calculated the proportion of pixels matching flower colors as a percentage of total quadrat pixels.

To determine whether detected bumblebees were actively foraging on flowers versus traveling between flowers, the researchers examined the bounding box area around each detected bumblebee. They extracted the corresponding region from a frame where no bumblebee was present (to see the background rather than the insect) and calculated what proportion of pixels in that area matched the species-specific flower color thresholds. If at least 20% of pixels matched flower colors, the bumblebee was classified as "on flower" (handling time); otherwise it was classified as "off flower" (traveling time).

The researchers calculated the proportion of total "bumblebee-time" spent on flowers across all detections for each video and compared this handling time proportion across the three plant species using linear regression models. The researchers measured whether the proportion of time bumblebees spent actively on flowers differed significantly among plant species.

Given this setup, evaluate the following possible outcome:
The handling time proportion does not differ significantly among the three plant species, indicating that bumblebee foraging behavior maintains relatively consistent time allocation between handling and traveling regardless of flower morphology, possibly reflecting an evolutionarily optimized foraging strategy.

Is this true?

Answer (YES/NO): YES